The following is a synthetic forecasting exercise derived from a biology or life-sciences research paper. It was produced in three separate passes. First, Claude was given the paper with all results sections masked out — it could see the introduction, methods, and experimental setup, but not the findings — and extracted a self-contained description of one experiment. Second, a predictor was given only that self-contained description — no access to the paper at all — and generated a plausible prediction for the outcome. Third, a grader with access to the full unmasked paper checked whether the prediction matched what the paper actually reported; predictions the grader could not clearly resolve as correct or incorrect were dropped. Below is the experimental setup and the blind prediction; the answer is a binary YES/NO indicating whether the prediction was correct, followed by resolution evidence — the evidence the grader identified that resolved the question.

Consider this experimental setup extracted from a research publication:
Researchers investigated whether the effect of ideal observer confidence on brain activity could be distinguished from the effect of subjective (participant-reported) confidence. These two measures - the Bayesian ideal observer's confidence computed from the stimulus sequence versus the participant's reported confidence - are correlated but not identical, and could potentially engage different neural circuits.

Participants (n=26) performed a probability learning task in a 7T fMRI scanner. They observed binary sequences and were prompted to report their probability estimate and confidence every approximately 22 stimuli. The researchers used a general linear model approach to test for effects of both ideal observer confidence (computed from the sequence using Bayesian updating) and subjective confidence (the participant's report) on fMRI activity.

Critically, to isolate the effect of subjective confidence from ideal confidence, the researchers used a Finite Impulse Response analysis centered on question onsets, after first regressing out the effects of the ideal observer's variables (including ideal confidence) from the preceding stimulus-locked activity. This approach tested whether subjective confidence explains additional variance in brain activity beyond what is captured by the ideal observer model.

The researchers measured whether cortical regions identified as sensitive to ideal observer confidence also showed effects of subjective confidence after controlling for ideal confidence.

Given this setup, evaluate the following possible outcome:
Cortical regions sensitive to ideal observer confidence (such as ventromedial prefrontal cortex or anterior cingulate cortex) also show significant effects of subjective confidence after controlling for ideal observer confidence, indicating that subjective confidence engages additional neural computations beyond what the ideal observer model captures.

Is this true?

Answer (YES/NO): NO